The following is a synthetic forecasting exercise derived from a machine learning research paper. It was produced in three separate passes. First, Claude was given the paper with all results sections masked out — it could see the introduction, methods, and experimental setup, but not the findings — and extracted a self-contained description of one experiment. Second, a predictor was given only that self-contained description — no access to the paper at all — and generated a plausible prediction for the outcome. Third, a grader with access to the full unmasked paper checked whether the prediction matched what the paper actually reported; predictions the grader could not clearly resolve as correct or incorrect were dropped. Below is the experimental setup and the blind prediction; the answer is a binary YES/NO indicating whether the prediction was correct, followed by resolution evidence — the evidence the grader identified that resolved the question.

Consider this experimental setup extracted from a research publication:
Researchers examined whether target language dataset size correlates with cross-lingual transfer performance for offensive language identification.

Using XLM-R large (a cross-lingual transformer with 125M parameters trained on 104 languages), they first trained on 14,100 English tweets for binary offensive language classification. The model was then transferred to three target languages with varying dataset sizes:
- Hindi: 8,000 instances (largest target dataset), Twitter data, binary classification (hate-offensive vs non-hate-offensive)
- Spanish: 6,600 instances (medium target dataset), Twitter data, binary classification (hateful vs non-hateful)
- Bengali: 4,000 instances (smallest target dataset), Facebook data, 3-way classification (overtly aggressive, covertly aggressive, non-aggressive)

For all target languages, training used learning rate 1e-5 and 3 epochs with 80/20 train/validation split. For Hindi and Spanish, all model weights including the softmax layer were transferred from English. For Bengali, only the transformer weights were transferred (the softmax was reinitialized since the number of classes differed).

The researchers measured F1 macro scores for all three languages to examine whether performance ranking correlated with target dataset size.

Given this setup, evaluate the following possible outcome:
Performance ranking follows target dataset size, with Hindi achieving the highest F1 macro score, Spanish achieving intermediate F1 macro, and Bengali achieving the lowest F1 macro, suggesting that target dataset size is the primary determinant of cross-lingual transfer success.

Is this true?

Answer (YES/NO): NO